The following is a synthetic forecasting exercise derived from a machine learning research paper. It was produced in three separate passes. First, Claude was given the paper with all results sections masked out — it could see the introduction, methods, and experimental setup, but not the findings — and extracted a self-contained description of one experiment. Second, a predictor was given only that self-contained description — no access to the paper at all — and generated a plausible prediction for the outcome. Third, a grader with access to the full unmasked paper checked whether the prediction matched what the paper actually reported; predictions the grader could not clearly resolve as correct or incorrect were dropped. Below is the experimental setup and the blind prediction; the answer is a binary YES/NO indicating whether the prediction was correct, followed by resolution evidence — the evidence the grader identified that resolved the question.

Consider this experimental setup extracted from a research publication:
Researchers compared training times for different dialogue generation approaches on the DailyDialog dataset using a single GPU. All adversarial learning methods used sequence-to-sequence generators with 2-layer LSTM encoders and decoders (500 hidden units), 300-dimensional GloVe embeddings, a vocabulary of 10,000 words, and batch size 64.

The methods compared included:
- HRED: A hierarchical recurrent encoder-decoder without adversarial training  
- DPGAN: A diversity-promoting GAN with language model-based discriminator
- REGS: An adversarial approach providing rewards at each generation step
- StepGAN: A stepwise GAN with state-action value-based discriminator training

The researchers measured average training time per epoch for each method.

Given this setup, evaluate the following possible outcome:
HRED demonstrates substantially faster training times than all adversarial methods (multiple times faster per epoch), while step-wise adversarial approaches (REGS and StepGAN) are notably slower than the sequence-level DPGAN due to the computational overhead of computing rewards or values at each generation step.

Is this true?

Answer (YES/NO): YES